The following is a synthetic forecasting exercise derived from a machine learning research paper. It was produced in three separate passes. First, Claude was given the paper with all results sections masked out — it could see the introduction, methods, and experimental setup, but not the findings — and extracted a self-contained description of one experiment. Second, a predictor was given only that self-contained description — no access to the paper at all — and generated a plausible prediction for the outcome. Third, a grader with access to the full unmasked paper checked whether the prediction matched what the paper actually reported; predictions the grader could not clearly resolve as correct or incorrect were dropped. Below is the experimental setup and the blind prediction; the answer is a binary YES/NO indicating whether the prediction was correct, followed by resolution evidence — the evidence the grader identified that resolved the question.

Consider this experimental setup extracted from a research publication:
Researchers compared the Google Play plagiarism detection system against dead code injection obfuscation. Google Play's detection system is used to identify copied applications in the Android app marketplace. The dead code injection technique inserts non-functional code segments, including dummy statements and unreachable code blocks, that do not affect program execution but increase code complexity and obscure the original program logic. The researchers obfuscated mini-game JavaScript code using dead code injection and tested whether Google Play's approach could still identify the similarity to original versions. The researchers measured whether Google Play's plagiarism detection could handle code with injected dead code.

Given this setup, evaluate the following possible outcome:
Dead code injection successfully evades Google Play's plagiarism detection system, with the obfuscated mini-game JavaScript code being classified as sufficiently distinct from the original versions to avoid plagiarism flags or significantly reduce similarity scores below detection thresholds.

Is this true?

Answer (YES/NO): NO